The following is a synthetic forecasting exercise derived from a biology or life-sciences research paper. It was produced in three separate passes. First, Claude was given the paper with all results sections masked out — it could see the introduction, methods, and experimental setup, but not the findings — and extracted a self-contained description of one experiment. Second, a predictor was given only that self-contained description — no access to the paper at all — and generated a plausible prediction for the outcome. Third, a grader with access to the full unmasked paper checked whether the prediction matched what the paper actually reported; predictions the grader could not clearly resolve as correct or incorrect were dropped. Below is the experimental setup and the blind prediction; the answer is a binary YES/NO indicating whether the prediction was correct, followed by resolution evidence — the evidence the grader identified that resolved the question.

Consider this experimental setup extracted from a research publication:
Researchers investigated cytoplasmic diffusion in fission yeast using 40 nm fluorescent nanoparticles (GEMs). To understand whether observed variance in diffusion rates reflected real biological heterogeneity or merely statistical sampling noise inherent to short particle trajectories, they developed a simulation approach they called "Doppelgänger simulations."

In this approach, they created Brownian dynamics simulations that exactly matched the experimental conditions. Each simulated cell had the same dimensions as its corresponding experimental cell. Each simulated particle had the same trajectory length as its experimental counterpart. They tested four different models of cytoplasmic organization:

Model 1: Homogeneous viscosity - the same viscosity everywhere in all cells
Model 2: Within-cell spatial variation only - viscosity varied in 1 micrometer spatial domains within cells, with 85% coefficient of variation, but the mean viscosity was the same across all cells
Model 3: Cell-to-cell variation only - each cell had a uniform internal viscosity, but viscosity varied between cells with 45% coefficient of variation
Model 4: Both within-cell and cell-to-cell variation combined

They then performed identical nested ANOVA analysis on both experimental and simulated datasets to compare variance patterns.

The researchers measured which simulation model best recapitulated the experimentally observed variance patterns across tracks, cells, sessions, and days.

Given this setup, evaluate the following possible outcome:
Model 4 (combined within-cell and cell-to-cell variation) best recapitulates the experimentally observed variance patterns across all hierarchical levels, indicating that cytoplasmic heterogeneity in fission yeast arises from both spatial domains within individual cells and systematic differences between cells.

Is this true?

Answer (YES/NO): YES